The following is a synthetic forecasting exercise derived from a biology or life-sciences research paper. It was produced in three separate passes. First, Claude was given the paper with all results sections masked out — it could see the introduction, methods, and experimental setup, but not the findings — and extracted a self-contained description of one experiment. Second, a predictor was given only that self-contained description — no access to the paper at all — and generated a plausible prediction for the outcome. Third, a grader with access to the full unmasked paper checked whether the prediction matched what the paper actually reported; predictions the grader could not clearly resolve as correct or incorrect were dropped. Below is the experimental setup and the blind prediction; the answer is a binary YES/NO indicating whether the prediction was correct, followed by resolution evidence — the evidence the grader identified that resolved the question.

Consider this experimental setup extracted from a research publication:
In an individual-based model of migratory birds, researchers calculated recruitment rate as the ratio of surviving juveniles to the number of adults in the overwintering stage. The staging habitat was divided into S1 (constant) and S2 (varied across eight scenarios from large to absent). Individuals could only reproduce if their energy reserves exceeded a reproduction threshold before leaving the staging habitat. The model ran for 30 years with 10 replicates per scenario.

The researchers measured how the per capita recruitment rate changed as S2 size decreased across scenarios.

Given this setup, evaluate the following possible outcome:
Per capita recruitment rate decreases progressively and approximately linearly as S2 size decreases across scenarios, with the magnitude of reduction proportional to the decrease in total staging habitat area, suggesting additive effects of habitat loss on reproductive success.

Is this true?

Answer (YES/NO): NO